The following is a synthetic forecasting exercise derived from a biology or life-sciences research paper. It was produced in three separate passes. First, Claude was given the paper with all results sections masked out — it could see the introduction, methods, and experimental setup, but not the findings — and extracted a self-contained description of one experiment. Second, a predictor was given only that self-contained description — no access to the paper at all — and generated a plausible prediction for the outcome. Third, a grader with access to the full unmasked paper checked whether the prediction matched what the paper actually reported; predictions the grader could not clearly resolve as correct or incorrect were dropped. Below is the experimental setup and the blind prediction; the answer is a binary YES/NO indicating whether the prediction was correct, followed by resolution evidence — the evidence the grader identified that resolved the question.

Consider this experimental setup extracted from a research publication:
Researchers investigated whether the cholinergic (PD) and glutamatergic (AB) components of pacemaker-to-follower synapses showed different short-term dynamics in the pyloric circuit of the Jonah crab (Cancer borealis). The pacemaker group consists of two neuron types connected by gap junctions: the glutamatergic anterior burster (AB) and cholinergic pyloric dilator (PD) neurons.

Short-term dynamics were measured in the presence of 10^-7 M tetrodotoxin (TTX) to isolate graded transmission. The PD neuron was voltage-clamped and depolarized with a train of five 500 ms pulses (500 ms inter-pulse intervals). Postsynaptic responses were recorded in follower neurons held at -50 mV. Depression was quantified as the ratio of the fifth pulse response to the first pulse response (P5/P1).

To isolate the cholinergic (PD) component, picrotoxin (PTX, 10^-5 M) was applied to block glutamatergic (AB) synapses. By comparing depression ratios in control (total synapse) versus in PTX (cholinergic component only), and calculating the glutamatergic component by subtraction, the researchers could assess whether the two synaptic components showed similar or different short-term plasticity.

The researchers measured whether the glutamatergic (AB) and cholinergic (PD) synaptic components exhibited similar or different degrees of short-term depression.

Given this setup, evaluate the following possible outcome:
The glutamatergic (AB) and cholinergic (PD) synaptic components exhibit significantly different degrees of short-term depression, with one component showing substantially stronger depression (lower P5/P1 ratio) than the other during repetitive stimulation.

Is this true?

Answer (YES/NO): NO